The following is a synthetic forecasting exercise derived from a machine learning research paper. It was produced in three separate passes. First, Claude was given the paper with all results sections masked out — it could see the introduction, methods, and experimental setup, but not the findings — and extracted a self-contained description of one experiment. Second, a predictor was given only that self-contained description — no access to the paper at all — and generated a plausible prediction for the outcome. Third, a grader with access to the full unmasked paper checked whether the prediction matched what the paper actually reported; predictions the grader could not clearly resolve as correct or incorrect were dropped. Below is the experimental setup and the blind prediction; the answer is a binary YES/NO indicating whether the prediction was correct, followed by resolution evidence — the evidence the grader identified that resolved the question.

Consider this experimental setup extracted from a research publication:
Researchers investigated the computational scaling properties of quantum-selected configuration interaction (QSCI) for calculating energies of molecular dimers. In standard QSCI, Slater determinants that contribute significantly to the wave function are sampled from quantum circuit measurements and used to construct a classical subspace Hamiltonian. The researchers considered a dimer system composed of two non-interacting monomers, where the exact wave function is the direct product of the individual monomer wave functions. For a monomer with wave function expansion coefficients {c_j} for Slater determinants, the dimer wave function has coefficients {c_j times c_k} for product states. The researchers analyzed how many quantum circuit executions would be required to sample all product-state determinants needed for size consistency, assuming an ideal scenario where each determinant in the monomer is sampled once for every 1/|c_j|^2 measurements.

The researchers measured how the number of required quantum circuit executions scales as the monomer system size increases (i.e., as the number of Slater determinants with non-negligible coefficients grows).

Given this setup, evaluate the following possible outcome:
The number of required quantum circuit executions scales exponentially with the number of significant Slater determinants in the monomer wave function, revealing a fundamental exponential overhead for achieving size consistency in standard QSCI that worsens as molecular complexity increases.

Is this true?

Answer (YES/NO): NO